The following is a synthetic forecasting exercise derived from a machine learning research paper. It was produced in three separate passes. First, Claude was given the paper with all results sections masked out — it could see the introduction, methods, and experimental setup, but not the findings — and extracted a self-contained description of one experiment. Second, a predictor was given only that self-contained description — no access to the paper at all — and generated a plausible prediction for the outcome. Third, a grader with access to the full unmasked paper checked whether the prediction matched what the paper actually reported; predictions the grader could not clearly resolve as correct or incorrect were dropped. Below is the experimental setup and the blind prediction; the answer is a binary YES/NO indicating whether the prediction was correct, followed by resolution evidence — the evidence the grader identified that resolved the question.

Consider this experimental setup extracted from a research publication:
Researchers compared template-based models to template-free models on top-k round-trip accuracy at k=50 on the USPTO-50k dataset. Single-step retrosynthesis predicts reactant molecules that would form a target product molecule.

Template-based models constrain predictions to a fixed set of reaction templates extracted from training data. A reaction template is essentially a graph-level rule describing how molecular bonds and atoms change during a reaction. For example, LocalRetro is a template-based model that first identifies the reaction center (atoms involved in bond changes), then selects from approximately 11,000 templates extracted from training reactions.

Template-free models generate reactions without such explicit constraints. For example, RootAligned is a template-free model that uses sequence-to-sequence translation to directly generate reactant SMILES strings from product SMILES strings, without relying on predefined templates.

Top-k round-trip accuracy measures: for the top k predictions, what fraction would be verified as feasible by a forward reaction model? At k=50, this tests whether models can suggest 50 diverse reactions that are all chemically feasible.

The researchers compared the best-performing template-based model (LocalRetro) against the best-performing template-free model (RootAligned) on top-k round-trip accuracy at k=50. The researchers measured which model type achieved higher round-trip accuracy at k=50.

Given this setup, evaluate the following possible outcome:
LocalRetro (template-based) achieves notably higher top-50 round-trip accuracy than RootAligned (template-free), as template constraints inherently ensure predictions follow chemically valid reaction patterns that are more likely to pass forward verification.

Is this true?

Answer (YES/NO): YES